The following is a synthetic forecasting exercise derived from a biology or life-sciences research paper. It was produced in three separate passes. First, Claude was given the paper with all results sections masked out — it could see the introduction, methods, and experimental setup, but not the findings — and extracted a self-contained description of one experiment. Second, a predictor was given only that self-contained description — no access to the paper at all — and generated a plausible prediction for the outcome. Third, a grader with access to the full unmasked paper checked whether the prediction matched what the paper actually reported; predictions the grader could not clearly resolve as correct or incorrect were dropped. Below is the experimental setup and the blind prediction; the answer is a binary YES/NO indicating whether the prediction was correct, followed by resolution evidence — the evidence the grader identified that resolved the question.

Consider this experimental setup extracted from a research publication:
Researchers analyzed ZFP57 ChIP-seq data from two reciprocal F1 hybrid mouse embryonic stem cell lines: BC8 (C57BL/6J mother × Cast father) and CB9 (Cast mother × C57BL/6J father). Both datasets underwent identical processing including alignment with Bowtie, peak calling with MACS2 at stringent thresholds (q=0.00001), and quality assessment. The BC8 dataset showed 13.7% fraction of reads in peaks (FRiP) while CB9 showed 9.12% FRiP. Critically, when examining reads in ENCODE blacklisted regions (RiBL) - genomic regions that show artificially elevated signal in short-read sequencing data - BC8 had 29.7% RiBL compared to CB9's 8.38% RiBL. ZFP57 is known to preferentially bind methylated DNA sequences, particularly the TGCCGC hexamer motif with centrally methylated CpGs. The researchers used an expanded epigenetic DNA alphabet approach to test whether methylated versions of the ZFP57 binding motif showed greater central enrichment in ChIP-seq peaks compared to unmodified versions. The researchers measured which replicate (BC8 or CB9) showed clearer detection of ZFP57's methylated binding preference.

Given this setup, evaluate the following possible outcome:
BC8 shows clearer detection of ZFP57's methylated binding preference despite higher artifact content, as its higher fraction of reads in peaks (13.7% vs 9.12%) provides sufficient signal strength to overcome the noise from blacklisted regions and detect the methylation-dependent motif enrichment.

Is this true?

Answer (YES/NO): NO